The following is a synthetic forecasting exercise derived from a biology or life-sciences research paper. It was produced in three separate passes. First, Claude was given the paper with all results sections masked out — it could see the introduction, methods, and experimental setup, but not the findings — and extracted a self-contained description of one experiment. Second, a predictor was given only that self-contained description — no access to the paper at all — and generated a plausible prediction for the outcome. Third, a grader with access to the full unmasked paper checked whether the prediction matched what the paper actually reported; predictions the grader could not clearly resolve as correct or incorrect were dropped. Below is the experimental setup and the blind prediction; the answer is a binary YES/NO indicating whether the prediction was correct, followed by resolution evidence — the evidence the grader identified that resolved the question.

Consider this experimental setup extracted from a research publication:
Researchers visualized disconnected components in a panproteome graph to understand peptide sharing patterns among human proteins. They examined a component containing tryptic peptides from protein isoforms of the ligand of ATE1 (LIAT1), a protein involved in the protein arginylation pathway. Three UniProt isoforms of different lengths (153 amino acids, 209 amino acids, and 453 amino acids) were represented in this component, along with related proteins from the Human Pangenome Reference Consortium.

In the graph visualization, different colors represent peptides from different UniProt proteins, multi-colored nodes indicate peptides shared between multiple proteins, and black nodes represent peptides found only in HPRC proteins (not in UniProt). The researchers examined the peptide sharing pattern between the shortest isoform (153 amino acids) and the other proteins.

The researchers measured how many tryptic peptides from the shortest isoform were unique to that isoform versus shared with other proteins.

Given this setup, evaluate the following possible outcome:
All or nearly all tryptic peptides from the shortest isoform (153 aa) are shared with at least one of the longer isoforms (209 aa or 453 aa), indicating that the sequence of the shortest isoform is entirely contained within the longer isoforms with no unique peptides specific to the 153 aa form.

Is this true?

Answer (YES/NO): NO